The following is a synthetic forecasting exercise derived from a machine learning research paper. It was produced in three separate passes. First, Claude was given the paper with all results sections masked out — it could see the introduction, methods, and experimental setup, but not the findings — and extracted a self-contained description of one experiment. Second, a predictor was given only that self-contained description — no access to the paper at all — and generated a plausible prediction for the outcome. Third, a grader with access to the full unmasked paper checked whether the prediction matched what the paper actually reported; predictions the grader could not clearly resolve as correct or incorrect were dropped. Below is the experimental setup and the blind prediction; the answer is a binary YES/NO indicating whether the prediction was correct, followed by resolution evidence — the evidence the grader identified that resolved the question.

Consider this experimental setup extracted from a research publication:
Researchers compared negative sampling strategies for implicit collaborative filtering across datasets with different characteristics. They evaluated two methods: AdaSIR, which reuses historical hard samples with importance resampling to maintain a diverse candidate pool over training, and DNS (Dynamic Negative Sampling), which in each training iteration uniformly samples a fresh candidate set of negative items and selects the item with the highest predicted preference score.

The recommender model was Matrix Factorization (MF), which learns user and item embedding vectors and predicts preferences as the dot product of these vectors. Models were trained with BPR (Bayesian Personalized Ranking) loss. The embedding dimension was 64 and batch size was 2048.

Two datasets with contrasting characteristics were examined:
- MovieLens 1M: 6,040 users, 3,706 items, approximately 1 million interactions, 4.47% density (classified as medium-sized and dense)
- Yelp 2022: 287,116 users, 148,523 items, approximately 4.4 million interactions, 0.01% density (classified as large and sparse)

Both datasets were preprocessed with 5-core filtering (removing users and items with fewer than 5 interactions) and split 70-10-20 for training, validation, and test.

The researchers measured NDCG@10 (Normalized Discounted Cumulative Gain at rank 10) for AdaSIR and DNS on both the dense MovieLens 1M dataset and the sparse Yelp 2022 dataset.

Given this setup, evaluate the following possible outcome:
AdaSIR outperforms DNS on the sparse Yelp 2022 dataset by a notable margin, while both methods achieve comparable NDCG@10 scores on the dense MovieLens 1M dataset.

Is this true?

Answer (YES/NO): NO